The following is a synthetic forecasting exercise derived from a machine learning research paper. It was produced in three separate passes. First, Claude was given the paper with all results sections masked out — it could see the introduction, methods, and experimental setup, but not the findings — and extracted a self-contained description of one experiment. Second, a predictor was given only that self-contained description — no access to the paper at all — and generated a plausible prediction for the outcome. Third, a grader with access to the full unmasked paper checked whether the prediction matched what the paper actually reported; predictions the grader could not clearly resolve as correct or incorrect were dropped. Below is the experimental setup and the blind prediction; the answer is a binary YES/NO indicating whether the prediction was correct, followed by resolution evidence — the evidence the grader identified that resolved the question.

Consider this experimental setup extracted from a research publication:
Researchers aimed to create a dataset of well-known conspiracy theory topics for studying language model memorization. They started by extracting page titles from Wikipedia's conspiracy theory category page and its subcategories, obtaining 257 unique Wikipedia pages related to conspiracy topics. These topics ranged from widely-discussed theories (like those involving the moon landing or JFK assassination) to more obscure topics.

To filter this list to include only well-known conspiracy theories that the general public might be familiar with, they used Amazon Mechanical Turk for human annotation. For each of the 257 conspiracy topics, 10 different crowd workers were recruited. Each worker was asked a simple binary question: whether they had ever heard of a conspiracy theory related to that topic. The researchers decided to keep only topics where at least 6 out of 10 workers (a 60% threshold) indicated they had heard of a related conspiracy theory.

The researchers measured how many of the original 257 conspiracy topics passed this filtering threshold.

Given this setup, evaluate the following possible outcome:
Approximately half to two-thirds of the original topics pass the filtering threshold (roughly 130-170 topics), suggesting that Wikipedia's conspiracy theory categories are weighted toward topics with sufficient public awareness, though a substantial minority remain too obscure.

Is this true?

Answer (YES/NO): NO